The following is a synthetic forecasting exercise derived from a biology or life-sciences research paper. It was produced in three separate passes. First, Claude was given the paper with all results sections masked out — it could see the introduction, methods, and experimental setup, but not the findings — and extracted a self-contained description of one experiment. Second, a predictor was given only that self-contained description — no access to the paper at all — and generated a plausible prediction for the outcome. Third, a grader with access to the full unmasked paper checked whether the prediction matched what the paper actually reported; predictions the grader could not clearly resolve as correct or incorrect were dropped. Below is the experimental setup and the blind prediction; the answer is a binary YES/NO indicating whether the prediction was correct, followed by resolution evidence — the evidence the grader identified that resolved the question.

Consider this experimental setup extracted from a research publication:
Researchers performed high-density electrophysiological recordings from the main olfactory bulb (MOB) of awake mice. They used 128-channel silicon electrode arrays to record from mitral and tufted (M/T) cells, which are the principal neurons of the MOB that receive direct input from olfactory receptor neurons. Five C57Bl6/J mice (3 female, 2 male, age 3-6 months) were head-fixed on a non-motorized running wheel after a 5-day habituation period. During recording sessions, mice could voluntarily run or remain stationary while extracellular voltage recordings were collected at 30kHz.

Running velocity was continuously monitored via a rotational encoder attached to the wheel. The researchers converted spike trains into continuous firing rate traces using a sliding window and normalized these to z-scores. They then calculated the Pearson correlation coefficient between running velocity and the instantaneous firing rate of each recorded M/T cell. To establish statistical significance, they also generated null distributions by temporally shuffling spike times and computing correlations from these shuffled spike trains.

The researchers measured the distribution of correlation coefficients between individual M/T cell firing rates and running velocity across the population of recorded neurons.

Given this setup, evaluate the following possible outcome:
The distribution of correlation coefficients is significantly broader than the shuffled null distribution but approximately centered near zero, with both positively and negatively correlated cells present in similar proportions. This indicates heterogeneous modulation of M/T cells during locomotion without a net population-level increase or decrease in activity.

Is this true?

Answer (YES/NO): NO